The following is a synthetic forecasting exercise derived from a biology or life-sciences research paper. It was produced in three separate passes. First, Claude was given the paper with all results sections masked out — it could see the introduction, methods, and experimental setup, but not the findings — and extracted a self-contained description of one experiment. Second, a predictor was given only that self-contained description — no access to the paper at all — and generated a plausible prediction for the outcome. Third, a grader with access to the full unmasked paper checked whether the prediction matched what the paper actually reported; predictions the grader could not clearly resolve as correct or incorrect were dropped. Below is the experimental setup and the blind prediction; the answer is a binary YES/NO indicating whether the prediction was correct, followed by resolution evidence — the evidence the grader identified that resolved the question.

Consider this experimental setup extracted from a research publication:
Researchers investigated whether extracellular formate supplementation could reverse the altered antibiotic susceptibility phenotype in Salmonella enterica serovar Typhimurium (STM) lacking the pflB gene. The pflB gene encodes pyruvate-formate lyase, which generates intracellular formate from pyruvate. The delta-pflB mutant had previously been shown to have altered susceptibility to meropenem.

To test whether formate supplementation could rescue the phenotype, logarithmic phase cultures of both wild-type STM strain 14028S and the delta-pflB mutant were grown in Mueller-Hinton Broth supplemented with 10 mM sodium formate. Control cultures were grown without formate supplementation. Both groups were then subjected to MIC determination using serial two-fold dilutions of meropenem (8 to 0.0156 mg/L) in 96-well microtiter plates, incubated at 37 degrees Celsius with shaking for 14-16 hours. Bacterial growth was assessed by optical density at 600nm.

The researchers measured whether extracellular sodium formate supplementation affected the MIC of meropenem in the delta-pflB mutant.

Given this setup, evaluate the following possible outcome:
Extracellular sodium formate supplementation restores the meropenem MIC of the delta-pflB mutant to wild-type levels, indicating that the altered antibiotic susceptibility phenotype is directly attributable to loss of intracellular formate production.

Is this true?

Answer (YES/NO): NO